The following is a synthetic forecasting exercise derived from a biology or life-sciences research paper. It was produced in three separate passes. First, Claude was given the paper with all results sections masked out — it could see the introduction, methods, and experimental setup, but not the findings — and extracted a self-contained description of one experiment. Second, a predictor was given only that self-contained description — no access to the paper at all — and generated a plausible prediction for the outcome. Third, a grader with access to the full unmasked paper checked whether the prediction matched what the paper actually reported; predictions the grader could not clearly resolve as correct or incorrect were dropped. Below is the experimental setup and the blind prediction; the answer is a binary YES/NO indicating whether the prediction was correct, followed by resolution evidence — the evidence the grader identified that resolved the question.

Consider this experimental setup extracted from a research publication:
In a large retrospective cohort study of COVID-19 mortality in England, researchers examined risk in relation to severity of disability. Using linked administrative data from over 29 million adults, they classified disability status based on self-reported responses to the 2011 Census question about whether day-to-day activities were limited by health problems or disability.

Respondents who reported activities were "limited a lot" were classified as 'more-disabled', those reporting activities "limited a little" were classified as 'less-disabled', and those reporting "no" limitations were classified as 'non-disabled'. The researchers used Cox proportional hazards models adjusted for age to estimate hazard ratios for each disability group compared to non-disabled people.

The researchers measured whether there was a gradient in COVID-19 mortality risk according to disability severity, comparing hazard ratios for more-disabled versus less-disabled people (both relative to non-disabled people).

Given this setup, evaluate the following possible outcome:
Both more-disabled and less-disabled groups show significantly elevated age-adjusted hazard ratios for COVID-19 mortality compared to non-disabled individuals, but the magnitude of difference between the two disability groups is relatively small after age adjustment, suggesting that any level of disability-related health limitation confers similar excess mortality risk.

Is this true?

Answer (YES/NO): NO